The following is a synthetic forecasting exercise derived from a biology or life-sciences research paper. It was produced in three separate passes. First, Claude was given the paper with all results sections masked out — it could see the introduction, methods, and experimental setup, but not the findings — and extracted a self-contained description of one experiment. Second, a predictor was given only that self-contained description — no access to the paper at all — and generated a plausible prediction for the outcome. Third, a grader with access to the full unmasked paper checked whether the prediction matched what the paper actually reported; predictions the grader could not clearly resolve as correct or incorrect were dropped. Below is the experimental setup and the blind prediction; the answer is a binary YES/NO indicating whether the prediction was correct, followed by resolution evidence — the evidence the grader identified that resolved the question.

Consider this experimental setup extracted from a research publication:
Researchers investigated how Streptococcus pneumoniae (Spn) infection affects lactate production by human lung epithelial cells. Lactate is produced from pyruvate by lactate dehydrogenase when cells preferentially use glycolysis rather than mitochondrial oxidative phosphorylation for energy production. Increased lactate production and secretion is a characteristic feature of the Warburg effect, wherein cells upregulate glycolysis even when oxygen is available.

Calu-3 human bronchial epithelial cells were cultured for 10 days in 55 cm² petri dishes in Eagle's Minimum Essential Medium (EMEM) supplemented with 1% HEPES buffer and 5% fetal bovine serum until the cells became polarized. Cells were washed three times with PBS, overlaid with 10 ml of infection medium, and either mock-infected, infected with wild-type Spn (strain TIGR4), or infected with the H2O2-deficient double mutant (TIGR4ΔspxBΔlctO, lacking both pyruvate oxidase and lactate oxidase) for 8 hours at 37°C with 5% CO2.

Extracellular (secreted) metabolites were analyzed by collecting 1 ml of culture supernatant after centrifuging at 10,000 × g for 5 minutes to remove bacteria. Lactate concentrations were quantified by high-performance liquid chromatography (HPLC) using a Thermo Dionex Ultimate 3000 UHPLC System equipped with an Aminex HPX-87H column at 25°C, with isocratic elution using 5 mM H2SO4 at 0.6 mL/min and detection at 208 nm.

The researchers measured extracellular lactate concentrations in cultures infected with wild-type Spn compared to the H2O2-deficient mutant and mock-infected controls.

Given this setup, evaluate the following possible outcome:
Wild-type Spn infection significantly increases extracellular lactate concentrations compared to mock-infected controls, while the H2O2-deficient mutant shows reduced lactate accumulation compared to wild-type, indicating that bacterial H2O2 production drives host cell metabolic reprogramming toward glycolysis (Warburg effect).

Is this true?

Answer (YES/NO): NO